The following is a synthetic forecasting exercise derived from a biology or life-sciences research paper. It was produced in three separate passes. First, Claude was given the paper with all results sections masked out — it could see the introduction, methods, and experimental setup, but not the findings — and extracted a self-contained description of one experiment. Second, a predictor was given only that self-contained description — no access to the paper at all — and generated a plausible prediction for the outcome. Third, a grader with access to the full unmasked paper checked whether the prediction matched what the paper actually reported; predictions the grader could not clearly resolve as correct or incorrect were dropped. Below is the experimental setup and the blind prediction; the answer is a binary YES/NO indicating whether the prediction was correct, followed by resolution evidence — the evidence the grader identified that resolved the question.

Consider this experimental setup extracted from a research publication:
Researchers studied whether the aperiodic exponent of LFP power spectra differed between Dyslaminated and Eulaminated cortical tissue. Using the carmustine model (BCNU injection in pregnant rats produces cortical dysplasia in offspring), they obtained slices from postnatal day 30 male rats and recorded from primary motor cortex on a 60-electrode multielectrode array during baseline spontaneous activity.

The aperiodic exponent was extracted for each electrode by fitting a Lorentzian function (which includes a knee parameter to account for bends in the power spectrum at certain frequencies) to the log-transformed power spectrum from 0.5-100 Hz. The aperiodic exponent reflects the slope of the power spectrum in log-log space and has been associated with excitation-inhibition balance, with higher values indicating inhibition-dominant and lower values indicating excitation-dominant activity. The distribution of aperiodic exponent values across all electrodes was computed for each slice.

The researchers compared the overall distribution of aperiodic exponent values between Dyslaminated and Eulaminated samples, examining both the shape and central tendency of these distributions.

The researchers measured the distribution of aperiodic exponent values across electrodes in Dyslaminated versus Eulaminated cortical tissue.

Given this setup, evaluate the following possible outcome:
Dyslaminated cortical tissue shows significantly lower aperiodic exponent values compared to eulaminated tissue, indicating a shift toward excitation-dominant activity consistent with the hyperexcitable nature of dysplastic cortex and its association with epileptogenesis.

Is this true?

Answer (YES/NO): NO